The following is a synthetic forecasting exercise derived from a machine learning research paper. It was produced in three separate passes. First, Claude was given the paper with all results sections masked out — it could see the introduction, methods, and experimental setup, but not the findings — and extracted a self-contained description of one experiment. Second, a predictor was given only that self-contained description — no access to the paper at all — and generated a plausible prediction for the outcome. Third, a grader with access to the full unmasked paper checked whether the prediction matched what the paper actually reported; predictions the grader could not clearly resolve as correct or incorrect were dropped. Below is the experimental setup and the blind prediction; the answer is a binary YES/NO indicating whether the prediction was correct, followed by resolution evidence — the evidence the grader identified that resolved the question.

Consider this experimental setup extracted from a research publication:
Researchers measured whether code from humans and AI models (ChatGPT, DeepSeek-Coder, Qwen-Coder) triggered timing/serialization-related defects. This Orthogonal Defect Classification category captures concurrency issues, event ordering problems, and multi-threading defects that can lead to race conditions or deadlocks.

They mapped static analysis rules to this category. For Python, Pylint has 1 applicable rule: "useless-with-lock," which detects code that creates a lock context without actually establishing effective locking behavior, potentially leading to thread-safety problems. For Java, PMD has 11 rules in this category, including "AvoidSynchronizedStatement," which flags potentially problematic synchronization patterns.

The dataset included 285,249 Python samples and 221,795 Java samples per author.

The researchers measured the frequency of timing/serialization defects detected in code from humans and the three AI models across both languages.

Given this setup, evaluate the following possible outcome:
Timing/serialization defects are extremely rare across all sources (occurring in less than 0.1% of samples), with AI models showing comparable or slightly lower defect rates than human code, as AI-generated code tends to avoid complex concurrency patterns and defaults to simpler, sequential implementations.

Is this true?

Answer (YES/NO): NO